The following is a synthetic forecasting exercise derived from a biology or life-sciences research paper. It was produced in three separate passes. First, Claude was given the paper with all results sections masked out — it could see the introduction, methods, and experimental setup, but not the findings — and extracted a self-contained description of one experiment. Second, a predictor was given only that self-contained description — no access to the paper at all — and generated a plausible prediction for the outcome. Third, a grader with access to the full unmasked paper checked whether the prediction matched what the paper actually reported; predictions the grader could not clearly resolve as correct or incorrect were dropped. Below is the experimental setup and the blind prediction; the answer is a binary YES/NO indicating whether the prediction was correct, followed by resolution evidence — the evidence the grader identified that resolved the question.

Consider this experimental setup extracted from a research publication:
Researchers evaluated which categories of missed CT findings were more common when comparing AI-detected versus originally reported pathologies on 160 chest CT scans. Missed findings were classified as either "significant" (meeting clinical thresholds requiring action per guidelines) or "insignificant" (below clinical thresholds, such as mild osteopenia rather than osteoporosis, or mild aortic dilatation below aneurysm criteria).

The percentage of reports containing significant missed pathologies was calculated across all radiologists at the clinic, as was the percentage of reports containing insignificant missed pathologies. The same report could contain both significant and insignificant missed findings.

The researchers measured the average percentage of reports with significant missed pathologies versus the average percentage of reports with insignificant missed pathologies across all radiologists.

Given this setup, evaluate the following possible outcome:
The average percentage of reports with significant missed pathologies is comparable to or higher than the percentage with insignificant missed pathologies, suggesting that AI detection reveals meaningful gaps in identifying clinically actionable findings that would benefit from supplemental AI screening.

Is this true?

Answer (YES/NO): YES